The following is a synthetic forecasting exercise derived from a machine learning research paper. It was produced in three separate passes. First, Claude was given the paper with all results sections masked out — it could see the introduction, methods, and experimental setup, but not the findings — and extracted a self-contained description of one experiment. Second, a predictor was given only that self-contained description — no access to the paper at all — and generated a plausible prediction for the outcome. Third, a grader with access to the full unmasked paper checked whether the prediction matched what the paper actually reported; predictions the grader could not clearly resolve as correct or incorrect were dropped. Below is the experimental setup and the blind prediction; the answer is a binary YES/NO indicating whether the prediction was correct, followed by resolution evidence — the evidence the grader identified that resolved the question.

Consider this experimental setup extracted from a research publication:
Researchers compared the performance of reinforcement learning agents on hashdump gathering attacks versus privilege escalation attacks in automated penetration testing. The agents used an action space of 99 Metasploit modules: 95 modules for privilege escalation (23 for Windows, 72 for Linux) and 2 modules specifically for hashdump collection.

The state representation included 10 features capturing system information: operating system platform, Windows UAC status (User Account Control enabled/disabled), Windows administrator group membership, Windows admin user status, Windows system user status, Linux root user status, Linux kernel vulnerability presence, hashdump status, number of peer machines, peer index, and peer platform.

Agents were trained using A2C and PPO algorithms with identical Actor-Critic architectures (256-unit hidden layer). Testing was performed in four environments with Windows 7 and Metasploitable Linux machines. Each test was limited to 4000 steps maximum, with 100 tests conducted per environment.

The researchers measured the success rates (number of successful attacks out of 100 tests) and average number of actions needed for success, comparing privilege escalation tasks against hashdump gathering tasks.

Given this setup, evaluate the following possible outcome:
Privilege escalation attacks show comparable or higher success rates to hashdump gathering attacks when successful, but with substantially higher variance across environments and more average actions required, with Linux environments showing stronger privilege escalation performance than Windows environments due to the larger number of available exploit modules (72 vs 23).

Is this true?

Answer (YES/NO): NO